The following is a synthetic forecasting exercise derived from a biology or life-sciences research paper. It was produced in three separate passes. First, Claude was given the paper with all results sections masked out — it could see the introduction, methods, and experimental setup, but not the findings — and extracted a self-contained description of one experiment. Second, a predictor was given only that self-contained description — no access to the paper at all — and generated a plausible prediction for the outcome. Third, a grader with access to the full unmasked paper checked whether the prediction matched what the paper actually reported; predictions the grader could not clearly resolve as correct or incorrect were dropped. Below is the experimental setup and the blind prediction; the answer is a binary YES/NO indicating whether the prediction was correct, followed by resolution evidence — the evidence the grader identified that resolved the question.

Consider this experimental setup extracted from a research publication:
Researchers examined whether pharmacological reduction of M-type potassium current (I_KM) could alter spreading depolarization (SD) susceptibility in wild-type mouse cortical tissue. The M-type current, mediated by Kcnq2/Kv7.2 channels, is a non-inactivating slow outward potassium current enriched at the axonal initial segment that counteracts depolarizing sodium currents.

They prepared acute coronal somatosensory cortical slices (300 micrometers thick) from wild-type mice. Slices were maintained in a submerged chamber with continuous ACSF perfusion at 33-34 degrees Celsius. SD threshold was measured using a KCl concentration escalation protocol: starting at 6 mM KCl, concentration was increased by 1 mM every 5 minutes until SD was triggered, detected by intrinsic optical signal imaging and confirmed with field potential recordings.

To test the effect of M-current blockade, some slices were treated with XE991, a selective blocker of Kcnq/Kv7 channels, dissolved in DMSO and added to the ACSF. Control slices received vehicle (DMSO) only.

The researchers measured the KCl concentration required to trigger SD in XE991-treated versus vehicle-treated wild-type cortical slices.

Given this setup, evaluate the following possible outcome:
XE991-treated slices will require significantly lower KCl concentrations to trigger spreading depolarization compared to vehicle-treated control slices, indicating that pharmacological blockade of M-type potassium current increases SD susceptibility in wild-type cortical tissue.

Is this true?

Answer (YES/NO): NO